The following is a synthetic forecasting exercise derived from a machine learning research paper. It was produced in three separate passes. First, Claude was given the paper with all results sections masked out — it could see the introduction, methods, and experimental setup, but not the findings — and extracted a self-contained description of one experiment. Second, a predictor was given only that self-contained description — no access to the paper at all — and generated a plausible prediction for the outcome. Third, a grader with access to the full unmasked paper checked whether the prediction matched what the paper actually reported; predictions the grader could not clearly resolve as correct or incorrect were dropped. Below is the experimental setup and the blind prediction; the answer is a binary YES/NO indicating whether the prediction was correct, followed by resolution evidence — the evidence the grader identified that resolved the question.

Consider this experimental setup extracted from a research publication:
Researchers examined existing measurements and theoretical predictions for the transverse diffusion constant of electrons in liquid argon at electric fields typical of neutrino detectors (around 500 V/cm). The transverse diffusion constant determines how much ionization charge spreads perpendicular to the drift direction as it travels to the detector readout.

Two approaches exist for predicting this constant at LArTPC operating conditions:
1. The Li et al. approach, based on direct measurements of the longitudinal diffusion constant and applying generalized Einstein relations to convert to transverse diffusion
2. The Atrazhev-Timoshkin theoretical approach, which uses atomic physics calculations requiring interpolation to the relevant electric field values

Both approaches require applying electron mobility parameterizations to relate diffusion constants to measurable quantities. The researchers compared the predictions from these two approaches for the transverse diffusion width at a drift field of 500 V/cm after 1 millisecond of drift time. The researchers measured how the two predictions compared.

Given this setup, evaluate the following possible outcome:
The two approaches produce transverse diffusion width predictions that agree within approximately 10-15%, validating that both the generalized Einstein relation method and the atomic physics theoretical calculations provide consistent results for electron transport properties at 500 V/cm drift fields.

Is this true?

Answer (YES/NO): YES